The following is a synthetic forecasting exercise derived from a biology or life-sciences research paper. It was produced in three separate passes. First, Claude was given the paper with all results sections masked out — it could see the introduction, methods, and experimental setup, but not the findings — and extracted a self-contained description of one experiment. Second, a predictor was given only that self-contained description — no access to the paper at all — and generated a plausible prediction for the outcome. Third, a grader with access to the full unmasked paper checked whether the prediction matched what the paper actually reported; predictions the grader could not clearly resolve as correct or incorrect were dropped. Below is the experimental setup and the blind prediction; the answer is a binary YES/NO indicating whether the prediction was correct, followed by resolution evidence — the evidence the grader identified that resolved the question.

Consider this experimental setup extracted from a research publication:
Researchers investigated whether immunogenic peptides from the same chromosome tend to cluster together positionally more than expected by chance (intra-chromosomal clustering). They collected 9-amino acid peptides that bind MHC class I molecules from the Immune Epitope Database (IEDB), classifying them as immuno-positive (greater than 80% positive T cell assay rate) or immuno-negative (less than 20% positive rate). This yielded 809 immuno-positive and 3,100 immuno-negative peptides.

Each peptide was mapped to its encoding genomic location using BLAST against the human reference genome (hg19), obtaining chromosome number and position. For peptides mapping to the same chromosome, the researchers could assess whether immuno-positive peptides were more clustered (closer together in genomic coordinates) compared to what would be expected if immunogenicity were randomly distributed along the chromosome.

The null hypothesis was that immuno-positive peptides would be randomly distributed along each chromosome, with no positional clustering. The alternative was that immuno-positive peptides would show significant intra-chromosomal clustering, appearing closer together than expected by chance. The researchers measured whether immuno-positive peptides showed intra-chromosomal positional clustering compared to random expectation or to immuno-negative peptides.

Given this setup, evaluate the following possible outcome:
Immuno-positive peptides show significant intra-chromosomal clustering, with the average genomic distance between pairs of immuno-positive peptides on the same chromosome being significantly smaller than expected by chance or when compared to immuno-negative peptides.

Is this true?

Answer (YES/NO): NO